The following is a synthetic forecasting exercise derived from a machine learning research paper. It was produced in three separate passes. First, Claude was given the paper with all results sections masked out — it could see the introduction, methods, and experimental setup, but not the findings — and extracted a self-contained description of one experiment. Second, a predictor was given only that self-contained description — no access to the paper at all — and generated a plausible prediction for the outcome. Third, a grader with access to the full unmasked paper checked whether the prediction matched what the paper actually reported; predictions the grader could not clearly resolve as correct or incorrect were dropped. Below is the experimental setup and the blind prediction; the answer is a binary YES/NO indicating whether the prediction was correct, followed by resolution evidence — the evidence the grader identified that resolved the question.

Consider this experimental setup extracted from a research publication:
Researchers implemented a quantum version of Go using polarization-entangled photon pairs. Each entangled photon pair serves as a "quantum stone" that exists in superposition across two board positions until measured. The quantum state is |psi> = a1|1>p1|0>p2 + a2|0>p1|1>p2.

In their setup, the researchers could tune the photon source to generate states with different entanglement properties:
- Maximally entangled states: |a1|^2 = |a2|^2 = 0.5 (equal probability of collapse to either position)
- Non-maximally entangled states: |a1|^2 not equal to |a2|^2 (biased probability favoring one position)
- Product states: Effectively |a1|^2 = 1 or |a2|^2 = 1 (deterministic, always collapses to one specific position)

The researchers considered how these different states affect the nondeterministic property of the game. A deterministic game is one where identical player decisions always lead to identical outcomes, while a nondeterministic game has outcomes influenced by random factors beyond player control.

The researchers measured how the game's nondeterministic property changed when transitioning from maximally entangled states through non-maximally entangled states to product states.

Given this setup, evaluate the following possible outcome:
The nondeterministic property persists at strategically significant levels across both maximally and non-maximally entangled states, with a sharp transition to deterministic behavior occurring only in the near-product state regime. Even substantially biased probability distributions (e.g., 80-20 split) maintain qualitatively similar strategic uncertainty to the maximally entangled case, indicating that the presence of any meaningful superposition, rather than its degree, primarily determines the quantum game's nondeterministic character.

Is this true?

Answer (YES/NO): YES